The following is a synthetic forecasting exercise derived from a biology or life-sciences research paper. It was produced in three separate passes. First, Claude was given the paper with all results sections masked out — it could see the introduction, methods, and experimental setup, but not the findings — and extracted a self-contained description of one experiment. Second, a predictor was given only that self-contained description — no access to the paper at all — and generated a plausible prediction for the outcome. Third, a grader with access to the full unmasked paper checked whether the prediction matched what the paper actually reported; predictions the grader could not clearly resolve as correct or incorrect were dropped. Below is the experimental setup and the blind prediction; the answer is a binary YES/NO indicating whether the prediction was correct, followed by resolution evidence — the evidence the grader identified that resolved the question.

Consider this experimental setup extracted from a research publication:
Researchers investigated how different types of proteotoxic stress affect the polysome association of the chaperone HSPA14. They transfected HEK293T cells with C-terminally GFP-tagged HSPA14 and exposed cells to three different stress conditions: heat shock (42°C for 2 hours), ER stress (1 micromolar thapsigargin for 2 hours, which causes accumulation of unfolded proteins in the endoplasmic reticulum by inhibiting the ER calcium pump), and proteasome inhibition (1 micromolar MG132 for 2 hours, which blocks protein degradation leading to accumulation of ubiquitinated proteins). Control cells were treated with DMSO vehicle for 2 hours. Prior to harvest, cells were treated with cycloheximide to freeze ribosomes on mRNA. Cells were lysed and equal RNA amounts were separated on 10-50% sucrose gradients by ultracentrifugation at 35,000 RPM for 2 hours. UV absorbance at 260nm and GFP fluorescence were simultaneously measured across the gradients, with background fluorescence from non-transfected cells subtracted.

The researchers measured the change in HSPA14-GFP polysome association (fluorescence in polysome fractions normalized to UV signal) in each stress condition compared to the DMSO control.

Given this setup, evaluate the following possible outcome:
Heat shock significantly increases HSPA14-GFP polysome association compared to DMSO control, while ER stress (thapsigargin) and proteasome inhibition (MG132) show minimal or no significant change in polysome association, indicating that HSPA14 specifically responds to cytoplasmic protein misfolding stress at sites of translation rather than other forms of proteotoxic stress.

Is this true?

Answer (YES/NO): NO